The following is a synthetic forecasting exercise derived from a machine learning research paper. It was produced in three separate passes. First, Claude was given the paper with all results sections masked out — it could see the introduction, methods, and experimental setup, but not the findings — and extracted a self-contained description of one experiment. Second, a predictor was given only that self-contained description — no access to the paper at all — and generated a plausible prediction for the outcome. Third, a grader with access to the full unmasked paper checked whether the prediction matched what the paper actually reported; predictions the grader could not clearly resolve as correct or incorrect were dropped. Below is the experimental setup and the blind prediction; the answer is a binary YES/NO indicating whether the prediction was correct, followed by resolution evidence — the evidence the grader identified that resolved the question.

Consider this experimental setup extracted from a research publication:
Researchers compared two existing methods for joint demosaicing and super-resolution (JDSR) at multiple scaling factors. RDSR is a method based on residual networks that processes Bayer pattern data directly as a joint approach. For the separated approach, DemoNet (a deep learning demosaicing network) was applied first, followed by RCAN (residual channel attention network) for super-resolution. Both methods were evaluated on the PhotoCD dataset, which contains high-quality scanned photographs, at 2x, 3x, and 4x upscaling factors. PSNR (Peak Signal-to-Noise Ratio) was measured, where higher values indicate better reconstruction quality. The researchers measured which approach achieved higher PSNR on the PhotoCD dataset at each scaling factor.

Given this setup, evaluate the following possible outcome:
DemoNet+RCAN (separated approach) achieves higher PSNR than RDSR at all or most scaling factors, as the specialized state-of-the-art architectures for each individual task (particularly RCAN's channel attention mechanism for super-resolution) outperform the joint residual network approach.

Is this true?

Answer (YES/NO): NO